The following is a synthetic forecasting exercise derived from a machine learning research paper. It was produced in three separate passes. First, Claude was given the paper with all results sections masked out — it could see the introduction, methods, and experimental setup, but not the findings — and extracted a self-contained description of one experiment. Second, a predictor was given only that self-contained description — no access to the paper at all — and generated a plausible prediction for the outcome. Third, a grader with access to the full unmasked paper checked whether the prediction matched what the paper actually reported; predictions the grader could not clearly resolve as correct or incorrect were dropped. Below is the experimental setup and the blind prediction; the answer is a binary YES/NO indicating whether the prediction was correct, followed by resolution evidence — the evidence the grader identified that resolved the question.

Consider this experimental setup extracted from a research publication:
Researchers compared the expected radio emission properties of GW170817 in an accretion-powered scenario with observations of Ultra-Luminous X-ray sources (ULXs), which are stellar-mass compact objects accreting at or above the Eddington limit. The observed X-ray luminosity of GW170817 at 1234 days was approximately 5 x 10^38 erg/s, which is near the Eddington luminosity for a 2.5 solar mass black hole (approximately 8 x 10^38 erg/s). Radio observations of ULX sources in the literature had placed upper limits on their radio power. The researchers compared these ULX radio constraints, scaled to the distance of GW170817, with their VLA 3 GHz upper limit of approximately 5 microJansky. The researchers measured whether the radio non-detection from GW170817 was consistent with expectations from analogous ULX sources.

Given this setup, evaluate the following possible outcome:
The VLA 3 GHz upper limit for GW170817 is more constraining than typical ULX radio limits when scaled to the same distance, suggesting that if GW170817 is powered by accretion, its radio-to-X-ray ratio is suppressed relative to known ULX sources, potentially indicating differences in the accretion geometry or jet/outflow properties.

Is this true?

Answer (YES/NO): NO